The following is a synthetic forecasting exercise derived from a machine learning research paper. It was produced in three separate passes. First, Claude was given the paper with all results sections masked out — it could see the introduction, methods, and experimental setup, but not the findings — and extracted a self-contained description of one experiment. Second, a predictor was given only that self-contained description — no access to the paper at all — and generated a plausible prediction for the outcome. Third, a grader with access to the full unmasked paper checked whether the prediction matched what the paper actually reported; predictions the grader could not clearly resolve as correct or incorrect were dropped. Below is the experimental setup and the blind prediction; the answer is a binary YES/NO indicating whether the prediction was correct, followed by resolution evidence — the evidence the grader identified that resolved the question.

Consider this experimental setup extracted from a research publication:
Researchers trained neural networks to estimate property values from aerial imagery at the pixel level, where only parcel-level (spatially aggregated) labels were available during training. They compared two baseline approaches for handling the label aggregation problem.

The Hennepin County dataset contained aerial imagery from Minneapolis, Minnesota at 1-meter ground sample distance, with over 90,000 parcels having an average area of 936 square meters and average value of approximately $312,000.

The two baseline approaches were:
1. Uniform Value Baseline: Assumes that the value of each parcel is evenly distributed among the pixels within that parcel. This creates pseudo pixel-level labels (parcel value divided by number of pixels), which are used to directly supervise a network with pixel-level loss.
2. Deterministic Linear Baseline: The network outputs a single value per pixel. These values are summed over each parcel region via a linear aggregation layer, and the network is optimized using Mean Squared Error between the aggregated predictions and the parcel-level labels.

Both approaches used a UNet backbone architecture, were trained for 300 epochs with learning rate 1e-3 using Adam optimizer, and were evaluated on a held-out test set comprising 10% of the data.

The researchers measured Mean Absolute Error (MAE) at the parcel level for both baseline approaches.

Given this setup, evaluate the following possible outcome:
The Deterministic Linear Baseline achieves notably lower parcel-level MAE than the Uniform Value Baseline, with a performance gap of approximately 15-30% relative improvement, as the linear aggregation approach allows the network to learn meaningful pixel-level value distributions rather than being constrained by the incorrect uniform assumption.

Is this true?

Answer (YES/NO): YES